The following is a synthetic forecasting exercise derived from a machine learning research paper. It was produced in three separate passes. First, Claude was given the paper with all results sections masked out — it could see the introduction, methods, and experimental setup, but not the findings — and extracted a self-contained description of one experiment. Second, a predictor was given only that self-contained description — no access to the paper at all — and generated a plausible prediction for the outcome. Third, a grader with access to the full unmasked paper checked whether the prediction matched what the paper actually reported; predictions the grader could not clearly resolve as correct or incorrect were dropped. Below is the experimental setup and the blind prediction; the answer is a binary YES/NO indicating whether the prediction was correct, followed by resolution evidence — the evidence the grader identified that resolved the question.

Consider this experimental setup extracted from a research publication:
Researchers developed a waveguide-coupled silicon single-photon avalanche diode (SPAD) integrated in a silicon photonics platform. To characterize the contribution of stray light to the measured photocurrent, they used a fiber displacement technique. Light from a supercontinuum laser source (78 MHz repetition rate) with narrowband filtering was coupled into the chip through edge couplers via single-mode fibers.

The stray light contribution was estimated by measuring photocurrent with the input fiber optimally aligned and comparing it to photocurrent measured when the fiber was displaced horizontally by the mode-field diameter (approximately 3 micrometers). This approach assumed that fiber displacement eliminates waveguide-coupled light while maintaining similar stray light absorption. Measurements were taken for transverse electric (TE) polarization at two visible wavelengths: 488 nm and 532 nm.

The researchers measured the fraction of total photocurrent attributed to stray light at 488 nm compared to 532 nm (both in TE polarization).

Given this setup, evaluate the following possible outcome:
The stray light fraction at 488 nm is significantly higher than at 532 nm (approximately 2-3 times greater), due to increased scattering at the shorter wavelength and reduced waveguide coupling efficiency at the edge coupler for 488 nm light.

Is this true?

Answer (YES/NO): NO